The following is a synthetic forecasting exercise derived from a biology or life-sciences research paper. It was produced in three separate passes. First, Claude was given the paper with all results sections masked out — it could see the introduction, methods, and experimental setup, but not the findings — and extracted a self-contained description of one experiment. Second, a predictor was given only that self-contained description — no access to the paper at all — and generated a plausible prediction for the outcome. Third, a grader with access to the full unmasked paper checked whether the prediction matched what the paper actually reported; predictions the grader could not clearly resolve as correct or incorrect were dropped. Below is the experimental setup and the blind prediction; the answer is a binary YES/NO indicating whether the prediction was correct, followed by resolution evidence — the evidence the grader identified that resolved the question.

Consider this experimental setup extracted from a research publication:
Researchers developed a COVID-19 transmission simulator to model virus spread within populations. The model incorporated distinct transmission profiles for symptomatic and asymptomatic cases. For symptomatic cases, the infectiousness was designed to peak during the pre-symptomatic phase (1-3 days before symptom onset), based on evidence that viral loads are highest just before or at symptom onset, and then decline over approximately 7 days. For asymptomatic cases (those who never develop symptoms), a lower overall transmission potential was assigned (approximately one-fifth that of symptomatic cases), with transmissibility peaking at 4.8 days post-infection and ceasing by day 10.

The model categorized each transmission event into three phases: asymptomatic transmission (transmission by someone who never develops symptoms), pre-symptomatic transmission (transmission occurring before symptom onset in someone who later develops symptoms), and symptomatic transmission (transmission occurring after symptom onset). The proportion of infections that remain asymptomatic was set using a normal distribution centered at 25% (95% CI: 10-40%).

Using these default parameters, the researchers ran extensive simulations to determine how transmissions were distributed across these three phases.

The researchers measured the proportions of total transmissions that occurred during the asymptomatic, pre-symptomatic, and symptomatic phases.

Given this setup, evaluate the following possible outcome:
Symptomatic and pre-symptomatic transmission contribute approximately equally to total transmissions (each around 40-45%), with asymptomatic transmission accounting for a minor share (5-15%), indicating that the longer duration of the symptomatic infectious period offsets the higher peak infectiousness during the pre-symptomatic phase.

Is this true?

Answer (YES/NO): NO